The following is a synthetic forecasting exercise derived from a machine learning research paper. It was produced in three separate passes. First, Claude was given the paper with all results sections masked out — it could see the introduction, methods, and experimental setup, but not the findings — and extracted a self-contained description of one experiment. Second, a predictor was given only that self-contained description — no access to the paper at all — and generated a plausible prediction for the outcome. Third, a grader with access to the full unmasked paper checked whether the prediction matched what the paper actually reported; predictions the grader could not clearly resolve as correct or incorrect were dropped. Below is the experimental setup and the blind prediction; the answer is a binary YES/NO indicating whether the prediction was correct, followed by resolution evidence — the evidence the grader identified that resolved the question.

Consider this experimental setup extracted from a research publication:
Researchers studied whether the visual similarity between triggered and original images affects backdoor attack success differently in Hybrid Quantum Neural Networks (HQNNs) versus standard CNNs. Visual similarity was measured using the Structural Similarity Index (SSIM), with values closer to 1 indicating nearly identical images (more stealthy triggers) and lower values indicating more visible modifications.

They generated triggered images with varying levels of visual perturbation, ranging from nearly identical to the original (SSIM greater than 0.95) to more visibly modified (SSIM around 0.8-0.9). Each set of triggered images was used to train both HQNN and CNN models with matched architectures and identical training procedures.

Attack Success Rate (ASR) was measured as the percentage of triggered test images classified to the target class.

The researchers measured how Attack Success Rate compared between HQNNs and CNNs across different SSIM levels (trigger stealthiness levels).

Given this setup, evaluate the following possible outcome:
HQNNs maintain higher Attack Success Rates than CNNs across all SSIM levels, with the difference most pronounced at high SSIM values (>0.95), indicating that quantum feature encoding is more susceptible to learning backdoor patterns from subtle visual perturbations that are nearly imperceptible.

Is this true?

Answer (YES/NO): NO